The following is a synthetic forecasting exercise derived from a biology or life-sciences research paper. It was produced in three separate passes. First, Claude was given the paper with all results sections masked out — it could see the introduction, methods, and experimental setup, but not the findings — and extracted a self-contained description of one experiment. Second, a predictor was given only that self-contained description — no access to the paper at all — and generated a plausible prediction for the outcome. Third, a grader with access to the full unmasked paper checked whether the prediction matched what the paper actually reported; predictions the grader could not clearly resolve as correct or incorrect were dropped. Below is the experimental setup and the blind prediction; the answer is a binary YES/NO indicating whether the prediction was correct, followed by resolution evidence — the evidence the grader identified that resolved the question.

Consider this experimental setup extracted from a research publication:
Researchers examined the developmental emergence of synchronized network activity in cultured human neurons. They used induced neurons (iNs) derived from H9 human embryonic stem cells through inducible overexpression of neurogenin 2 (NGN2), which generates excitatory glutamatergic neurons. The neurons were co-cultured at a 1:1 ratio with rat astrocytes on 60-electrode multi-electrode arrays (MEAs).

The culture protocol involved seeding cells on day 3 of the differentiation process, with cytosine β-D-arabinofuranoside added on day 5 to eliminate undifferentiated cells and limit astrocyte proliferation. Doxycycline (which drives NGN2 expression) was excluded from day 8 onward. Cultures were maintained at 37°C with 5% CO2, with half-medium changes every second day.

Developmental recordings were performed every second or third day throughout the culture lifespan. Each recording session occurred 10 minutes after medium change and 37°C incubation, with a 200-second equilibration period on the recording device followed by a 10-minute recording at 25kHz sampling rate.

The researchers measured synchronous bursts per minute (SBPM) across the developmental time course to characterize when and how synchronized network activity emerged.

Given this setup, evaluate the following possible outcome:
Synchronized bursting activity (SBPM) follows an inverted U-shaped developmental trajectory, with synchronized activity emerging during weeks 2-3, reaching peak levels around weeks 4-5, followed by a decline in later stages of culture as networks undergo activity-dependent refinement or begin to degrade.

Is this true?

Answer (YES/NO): NO